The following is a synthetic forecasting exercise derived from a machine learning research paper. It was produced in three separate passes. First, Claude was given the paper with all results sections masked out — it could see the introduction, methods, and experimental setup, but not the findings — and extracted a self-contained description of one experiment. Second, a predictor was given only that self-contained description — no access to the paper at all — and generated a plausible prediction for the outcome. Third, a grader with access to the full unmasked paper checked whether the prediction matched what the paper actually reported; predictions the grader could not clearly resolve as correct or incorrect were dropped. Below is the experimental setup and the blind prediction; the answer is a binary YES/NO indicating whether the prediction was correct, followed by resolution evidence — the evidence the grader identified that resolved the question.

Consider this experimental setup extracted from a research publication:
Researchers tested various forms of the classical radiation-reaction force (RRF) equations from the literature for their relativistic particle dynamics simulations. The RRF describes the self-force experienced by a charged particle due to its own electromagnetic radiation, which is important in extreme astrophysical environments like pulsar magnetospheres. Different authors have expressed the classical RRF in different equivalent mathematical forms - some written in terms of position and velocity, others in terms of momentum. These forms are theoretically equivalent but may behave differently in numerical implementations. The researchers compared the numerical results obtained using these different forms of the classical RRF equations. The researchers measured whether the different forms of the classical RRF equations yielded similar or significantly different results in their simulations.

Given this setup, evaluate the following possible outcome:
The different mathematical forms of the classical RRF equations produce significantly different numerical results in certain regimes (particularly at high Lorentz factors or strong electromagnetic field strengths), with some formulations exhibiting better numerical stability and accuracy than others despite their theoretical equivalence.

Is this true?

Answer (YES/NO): NO